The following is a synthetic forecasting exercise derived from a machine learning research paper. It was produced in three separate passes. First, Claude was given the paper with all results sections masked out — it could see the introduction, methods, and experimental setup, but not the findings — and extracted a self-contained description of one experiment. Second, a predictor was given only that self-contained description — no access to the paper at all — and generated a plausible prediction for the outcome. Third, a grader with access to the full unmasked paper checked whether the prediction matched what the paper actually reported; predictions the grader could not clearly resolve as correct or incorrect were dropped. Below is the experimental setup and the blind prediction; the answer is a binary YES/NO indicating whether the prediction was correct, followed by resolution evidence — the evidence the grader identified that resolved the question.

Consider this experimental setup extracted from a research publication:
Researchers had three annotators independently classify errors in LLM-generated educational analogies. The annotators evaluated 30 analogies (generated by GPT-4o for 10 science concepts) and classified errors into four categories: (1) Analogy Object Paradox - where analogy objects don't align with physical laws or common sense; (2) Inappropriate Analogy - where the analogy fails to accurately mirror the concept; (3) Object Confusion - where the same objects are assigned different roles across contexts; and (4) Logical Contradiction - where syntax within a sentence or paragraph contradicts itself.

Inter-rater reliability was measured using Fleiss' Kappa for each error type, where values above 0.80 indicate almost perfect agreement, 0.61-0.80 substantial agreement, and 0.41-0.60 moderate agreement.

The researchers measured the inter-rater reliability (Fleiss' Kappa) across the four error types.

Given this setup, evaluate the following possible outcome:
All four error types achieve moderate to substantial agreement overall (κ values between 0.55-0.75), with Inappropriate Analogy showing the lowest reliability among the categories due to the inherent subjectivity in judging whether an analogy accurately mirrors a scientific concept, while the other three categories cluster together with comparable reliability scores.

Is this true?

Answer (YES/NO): NO